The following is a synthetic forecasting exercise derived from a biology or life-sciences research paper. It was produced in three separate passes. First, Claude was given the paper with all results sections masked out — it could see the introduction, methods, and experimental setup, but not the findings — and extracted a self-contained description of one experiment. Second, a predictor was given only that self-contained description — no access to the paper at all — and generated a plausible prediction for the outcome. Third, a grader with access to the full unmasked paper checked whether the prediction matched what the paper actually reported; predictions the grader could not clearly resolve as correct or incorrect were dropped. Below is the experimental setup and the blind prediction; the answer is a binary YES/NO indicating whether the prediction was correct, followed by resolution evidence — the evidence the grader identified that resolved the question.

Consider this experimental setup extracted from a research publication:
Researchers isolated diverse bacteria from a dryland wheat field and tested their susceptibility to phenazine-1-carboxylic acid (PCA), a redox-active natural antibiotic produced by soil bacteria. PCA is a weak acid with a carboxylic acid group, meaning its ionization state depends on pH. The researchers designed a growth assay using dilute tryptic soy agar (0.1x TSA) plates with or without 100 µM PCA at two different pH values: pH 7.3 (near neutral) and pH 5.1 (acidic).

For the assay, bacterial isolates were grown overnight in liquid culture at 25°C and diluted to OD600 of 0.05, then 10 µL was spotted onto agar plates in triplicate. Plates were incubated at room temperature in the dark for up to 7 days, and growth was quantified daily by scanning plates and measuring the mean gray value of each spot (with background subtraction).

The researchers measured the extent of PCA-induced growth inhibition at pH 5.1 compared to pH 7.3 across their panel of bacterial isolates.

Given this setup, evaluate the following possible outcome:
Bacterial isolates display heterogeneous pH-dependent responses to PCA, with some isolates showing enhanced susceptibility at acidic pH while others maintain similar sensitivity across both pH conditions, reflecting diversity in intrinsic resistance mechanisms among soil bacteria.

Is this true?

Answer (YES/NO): YES